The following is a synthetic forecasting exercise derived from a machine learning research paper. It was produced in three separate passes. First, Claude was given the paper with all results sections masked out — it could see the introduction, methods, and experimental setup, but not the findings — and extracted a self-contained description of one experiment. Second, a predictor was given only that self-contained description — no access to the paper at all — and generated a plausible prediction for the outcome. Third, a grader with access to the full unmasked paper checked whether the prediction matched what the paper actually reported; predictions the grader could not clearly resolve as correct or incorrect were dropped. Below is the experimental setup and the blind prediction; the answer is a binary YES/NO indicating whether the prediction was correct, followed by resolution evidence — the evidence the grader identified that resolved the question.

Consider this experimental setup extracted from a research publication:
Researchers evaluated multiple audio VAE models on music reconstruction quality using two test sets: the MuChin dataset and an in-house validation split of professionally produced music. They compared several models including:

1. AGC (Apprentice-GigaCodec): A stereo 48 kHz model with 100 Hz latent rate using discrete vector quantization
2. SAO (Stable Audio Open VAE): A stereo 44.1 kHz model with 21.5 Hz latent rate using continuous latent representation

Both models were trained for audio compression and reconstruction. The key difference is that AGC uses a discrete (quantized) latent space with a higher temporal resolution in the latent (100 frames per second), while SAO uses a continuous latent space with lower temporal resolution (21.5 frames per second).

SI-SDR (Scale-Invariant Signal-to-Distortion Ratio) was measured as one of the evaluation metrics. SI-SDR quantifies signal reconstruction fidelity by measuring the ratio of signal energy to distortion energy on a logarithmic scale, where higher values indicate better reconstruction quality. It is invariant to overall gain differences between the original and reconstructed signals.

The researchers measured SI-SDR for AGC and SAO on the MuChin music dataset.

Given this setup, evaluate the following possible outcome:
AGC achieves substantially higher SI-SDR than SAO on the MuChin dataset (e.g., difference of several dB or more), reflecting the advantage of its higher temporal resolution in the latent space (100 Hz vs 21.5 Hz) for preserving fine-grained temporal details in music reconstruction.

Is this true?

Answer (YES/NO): YES